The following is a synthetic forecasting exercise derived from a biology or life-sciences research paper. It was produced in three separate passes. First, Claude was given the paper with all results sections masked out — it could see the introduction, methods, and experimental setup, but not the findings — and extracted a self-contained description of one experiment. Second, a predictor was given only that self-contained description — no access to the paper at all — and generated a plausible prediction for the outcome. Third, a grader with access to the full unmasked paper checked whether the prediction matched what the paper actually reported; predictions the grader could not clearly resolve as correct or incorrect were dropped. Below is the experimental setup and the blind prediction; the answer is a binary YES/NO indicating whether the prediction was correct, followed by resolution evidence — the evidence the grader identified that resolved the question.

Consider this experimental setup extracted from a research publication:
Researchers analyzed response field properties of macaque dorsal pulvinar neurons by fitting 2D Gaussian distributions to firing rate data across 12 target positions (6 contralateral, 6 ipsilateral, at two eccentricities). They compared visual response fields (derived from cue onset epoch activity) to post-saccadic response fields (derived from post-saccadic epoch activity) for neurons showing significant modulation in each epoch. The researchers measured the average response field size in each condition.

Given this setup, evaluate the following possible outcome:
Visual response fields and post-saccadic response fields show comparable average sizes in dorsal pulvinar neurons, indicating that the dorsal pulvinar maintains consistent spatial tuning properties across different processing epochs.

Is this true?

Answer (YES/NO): NO